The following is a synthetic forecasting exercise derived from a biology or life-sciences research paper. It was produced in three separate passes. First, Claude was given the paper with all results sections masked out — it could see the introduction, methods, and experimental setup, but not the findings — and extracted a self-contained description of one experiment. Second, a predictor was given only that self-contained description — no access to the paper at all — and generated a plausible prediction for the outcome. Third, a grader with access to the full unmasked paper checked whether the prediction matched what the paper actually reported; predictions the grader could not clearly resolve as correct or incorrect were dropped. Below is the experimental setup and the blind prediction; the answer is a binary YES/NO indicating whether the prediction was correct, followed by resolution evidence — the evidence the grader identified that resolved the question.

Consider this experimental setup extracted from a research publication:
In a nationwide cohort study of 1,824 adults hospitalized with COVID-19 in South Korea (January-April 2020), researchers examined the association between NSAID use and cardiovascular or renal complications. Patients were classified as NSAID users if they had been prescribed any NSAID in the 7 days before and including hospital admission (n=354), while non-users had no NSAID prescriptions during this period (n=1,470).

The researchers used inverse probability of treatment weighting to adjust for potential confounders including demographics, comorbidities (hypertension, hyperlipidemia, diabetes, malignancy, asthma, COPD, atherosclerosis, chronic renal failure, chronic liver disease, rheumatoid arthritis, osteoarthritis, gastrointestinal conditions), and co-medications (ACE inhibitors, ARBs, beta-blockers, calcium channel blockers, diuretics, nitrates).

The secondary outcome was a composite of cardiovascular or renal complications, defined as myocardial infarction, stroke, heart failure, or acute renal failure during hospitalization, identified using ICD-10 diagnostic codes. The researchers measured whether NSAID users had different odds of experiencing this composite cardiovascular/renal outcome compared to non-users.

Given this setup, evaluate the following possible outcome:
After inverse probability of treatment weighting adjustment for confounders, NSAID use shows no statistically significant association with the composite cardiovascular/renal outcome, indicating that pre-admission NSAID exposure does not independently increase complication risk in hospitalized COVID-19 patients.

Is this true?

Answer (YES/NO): NO